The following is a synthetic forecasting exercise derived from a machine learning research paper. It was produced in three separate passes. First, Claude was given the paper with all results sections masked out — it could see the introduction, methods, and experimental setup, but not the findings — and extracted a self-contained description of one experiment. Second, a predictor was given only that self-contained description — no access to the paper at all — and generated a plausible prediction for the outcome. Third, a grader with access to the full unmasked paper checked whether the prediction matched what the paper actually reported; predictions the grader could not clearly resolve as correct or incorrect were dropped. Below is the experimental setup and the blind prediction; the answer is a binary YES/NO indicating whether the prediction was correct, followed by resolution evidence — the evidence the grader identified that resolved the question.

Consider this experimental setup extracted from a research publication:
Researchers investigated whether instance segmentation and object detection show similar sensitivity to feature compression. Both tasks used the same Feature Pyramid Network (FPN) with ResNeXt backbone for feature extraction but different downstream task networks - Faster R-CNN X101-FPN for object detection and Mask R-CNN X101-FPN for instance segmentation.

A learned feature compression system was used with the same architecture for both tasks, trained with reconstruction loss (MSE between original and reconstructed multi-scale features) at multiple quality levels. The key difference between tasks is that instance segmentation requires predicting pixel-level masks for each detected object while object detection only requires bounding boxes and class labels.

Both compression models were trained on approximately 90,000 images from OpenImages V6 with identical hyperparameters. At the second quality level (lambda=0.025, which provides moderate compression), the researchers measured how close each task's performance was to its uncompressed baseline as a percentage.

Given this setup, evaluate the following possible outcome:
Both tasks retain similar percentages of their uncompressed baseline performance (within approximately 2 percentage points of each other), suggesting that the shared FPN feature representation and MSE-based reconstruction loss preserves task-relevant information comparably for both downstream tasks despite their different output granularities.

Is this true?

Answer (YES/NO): NO